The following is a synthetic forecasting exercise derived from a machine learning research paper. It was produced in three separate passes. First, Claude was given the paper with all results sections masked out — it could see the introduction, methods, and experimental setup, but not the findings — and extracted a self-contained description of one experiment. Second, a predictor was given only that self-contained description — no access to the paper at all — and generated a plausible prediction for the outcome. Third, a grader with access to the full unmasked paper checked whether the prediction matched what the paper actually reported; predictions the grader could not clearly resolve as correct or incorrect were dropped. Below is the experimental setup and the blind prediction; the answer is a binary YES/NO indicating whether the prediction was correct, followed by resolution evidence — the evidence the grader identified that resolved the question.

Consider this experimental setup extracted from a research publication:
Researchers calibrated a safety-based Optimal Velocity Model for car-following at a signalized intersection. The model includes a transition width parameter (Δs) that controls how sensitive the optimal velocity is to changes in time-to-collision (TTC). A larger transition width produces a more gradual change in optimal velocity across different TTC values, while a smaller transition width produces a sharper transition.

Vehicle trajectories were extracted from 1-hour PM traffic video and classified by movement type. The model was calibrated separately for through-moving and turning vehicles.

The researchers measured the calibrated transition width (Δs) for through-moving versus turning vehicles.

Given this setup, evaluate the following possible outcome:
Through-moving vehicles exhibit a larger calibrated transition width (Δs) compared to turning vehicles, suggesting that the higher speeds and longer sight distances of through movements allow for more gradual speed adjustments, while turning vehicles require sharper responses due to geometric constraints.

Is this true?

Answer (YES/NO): NO